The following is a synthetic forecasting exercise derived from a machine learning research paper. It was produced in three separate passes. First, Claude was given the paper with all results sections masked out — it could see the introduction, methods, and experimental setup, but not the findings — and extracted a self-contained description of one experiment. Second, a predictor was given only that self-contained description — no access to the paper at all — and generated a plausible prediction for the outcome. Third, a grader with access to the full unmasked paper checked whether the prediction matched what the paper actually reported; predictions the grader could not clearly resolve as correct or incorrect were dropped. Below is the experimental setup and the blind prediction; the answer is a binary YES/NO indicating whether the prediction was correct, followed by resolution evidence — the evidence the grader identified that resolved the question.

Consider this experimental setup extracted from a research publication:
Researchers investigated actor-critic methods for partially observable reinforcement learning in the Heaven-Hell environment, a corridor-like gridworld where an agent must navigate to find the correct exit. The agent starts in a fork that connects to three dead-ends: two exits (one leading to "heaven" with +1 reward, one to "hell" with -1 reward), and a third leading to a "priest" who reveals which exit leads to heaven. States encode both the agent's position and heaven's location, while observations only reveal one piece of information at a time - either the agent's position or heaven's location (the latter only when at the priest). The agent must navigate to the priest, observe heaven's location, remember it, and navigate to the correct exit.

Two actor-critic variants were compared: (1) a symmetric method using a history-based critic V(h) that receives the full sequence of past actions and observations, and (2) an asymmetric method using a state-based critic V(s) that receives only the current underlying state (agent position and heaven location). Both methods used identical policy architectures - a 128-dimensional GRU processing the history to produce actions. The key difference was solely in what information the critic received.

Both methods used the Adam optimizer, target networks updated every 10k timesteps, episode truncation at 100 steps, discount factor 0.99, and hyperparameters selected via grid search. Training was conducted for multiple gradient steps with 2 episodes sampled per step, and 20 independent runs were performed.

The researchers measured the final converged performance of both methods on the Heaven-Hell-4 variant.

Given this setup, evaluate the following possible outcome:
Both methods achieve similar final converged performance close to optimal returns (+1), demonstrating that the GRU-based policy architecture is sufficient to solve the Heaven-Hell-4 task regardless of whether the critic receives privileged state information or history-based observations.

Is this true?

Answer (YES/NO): NO